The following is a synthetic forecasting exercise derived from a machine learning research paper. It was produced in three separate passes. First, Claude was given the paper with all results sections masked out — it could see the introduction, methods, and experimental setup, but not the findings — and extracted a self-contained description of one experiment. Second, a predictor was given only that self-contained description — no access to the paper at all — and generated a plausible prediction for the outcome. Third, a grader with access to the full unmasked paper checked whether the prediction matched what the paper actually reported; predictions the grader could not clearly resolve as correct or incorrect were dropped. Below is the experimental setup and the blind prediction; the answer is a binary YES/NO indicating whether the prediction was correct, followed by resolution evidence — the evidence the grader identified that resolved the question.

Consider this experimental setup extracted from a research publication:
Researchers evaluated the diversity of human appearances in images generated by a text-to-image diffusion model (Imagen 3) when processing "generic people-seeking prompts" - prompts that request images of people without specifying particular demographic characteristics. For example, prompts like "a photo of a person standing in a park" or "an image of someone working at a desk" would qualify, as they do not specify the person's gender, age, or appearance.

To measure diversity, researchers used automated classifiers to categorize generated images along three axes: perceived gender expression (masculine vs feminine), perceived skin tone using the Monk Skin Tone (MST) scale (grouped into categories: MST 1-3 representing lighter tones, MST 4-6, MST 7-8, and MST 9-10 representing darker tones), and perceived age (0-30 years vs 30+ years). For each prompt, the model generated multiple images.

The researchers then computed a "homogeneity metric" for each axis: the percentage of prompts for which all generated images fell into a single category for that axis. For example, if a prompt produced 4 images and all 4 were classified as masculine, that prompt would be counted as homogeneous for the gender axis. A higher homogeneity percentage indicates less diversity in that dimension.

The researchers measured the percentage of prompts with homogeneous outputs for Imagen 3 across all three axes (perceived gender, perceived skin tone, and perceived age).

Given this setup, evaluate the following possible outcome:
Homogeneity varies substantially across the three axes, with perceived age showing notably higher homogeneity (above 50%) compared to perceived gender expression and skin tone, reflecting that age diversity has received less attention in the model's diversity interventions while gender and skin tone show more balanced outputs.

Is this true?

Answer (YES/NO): NO